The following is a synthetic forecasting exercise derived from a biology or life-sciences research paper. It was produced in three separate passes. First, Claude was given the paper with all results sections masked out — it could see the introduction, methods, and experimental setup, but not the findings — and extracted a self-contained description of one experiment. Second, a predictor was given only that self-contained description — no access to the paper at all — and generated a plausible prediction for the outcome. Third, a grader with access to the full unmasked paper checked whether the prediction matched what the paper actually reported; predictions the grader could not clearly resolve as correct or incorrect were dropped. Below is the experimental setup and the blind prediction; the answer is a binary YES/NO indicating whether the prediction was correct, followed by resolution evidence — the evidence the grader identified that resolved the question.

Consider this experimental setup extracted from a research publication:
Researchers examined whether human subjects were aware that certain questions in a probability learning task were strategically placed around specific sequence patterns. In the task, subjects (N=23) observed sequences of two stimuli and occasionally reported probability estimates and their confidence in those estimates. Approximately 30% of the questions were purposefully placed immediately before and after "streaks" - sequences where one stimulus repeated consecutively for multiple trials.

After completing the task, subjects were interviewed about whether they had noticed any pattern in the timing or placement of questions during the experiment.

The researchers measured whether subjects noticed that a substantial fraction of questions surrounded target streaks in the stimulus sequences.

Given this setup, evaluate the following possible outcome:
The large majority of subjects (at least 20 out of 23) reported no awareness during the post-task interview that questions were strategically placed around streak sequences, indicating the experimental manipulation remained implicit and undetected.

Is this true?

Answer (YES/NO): YES